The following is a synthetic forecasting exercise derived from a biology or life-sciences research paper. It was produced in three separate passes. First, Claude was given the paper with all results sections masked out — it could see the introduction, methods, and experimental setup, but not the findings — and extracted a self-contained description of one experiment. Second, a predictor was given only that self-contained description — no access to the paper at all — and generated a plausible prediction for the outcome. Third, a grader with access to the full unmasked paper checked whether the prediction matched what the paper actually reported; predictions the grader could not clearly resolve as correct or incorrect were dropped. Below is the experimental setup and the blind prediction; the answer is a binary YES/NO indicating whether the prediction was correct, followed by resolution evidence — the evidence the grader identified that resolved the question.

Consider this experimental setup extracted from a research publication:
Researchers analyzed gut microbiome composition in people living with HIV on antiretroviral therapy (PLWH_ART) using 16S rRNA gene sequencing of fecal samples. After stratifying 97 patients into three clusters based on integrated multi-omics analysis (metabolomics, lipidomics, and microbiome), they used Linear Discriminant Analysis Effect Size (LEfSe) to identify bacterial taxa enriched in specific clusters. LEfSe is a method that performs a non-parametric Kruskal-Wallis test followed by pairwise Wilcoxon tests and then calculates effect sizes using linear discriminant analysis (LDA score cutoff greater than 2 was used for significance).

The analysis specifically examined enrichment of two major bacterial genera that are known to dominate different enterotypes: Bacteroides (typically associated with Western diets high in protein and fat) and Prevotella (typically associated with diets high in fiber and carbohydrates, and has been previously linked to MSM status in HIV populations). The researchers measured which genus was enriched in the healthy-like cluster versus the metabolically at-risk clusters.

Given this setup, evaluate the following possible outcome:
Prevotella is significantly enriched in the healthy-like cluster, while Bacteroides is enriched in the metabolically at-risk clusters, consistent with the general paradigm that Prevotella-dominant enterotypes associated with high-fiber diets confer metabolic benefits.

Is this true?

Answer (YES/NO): NO